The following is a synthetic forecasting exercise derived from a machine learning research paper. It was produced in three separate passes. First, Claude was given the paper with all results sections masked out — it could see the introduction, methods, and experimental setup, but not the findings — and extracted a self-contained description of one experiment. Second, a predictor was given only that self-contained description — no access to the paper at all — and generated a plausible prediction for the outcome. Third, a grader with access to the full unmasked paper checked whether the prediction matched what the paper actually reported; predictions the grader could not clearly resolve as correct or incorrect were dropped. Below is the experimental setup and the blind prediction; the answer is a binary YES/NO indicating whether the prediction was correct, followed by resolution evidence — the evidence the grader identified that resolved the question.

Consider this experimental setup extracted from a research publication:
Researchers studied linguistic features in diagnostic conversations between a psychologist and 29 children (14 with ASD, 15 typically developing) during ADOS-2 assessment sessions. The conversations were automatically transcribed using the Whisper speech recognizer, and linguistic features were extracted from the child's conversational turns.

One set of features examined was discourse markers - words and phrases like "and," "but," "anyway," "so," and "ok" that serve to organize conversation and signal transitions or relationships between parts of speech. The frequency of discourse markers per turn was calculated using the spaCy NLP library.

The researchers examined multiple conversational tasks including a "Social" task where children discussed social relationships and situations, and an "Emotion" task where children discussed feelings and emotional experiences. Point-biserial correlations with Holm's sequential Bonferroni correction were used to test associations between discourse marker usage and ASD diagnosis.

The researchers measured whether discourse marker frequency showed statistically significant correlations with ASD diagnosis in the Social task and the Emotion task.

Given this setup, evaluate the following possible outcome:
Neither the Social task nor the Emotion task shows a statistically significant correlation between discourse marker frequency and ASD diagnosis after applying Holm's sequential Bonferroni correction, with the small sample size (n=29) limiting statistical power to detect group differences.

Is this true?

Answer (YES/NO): NO